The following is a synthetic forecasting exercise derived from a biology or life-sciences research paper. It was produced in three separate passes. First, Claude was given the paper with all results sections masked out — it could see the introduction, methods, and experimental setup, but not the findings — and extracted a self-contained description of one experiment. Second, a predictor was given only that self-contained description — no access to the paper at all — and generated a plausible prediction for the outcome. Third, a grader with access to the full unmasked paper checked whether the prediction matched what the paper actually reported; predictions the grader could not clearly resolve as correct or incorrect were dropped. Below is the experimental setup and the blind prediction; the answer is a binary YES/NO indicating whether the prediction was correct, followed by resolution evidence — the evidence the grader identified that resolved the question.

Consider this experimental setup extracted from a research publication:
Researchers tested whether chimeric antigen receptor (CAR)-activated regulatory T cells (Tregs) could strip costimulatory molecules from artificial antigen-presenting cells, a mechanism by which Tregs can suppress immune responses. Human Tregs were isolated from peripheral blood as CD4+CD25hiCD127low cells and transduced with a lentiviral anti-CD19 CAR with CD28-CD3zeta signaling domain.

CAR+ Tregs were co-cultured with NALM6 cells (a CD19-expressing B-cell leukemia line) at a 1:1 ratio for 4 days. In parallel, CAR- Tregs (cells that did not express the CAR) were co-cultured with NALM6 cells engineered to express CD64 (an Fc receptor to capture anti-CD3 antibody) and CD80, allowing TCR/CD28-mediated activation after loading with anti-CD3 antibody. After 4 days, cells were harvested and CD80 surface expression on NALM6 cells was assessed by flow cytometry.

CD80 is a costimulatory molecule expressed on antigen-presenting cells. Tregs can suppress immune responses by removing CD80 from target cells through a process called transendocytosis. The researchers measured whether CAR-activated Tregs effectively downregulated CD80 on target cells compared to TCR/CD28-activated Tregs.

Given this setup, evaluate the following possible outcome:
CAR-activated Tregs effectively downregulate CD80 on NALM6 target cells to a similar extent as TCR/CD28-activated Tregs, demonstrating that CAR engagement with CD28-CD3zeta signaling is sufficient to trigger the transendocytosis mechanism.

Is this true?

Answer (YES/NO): NO